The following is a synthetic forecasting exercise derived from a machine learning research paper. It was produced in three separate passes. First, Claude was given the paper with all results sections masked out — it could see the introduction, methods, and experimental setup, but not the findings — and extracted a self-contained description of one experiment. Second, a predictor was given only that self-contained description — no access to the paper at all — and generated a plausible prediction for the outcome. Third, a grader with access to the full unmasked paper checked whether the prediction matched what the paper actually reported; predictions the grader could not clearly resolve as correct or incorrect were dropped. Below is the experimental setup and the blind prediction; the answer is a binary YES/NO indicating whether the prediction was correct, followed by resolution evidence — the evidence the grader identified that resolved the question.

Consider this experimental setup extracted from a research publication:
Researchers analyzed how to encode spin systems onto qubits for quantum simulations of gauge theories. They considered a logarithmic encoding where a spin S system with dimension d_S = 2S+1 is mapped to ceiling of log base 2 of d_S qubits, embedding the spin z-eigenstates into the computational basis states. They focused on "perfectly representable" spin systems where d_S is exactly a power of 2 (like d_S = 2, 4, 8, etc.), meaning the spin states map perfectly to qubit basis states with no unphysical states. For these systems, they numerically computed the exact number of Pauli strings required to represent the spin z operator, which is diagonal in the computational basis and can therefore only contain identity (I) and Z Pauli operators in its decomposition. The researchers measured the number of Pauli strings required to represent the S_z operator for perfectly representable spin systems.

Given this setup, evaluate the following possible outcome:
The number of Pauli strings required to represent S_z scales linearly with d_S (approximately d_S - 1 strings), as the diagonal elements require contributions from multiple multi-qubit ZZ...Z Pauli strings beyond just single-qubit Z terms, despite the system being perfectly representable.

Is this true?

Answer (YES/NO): NO